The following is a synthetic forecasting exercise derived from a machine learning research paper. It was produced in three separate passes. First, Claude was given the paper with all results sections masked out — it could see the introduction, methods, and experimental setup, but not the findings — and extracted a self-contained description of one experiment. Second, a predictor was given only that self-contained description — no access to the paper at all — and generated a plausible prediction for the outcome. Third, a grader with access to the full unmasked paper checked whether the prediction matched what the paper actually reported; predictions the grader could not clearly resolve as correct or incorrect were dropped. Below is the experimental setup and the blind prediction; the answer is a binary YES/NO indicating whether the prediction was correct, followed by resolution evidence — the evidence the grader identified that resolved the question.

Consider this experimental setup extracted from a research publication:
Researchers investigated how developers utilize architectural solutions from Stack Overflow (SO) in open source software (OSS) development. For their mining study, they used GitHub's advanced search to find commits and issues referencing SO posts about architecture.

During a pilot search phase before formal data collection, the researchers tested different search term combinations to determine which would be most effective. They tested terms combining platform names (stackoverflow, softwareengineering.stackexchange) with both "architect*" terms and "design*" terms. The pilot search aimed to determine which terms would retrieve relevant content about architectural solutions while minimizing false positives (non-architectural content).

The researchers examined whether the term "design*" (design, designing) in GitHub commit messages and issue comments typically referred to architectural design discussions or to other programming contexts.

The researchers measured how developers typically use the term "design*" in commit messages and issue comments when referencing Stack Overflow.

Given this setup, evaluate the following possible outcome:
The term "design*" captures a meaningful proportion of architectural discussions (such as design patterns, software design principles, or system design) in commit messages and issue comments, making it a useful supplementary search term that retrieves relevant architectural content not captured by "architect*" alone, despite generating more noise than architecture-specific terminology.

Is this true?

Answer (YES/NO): NO